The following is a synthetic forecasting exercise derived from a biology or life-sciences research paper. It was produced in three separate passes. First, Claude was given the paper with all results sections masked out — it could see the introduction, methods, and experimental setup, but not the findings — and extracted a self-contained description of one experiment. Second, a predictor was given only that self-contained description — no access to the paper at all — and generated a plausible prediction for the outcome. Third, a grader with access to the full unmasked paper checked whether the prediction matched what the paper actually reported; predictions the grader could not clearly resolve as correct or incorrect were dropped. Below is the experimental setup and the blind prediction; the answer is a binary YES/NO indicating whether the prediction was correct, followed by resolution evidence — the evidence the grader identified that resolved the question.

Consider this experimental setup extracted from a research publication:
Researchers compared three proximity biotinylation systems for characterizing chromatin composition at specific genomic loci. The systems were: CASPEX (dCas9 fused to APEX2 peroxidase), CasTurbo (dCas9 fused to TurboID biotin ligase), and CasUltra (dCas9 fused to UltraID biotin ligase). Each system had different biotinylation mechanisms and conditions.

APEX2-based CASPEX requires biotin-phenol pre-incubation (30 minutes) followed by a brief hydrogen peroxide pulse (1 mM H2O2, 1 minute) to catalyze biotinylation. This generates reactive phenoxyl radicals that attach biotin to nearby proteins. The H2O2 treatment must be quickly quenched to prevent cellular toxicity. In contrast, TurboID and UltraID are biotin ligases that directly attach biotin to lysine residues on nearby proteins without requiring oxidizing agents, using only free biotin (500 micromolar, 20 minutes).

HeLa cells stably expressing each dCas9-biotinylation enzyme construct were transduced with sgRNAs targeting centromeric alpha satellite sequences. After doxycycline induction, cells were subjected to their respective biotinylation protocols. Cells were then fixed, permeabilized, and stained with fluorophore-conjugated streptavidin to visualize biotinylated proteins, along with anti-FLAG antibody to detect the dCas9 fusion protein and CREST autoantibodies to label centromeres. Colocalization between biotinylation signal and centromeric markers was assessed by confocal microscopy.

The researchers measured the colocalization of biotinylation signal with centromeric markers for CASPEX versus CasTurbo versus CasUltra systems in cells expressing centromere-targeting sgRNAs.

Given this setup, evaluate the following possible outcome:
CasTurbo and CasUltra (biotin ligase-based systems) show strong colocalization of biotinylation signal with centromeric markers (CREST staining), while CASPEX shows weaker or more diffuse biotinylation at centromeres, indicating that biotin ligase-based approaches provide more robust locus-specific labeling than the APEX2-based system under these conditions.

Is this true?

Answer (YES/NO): NO